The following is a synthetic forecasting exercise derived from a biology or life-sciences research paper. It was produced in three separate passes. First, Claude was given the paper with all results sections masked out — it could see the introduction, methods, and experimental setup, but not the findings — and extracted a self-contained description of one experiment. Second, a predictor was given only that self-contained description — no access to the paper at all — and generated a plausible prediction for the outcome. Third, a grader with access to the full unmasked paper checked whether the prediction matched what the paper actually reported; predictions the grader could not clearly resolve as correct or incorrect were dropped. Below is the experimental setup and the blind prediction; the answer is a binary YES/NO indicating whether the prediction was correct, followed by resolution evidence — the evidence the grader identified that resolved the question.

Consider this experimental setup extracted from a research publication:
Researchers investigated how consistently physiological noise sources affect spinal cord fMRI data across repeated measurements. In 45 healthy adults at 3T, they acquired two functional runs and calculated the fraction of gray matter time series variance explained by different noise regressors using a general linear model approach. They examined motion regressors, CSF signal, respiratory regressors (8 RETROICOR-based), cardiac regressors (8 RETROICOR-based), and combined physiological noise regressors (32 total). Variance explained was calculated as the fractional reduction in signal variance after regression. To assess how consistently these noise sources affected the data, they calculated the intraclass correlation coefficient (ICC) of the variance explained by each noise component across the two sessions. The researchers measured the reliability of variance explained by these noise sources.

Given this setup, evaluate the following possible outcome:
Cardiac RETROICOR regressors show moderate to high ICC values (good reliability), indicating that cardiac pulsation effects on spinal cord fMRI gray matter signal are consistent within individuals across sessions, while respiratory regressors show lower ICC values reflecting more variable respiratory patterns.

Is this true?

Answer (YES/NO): NO